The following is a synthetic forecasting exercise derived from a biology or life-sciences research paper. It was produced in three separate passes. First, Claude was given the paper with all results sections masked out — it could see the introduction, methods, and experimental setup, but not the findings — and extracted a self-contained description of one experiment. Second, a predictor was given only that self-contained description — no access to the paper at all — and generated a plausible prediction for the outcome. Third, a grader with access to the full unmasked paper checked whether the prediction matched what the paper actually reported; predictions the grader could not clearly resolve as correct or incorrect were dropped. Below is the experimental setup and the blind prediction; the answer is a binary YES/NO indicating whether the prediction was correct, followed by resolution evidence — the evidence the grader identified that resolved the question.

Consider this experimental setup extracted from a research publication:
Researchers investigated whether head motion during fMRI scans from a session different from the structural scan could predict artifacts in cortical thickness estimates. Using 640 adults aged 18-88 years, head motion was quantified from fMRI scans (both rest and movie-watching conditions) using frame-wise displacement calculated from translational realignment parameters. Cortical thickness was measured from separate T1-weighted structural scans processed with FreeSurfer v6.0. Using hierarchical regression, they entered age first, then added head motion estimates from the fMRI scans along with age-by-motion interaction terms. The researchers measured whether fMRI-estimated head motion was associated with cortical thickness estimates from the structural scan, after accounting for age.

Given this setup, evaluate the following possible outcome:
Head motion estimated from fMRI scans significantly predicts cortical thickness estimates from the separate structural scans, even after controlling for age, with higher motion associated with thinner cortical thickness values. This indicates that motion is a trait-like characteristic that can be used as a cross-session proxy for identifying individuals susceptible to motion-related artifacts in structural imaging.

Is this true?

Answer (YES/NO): YES